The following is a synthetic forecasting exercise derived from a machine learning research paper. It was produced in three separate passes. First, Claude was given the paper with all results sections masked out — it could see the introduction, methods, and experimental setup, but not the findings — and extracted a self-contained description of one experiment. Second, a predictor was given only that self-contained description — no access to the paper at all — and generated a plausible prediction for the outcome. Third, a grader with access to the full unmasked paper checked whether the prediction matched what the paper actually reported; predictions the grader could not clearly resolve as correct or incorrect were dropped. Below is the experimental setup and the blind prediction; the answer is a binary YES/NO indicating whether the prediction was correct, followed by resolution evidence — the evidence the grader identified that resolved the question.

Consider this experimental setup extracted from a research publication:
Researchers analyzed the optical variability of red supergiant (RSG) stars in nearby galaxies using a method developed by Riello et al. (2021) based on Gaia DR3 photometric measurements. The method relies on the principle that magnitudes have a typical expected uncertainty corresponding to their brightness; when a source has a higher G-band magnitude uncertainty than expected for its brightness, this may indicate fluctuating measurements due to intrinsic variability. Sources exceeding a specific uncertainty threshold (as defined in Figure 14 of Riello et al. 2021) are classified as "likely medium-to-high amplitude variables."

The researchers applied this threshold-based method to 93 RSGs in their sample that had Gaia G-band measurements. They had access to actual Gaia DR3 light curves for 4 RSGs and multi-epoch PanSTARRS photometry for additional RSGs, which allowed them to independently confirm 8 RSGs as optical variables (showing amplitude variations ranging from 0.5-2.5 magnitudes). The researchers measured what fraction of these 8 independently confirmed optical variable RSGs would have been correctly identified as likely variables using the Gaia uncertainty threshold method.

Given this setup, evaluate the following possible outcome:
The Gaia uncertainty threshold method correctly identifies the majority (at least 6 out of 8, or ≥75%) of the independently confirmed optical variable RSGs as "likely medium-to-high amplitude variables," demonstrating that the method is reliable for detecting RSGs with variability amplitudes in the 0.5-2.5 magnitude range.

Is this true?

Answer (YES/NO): NO